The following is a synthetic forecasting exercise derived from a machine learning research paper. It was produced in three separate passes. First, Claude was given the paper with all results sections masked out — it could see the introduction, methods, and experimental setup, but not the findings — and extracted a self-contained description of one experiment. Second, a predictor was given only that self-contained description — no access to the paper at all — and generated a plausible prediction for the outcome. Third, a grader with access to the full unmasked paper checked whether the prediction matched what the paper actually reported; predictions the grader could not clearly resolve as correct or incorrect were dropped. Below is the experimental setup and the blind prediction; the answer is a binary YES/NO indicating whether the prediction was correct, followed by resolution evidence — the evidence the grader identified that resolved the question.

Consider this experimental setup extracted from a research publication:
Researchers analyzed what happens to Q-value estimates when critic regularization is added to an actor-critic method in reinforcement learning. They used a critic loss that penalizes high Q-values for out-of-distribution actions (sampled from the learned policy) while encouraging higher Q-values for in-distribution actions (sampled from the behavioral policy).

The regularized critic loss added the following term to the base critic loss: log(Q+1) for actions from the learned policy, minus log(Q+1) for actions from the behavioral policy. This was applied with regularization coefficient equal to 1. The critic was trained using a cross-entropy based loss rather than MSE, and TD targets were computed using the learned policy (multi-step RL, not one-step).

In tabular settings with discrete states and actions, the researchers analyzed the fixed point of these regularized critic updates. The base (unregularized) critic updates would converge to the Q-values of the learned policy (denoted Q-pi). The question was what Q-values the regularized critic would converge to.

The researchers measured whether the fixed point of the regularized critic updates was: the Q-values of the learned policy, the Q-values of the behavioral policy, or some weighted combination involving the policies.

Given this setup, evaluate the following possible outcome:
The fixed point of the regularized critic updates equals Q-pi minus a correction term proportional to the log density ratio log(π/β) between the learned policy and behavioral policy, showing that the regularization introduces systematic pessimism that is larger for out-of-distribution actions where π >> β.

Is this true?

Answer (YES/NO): NO